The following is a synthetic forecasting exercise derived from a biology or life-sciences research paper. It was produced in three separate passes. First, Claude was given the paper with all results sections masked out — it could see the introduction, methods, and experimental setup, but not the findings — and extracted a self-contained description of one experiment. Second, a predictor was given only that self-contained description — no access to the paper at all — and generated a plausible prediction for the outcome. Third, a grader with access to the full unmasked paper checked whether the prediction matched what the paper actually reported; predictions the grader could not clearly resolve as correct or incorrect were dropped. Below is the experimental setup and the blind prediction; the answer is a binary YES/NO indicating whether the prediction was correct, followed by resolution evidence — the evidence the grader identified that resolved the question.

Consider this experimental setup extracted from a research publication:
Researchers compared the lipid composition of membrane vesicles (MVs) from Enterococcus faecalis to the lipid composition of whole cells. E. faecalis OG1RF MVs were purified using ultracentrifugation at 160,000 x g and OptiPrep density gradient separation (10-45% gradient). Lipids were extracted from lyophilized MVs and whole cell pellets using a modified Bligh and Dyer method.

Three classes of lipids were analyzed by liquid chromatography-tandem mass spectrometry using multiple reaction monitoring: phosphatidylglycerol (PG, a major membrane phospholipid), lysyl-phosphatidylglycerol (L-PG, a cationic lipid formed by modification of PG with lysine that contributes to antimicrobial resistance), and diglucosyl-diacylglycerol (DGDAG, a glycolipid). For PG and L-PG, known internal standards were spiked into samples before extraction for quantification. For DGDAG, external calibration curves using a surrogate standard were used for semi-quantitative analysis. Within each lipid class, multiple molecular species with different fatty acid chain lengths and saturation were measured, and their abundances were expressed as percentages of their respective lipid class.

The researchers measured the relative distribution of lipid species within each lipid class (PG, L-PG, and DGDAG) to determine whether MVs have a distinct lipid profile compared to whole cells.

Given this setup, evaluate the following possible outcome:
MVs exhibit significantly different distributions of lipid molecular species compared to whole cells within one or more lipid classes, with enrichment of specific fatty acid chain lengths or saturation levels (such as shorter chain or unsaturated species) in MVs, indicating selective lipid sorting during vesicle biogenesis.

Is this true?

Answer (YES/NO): YES